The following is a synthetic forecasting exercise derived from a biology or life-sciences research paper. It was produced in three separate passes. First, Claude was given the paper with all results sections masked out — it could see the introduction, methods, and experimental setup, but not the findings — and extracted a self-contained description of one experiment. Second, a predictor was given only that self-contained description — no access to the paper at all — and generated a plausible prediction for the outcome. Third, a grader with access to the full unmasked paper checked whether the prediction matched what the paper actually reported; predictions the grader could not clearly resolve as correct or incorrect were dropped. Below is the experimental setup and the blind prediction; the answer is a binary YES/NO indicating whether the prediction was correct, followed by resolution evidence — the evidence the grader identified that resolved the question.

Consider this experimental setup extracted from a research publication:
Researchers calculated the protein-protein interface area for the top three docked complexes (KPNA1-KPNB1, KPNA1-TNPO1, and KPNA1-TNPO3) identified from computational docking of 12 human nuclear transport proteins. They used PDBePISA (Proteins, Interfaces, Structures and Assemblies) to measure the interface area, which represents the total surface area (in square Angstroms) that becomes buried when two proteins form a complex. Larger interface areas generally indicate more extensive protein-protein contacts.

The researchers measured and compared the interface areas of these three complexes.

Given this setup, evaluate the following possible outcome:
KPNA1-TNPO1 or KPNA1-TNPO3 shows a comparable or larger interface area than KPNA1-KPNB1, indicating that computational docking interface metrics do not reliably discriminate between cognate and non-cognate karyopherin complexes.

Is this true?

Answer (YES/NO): YES